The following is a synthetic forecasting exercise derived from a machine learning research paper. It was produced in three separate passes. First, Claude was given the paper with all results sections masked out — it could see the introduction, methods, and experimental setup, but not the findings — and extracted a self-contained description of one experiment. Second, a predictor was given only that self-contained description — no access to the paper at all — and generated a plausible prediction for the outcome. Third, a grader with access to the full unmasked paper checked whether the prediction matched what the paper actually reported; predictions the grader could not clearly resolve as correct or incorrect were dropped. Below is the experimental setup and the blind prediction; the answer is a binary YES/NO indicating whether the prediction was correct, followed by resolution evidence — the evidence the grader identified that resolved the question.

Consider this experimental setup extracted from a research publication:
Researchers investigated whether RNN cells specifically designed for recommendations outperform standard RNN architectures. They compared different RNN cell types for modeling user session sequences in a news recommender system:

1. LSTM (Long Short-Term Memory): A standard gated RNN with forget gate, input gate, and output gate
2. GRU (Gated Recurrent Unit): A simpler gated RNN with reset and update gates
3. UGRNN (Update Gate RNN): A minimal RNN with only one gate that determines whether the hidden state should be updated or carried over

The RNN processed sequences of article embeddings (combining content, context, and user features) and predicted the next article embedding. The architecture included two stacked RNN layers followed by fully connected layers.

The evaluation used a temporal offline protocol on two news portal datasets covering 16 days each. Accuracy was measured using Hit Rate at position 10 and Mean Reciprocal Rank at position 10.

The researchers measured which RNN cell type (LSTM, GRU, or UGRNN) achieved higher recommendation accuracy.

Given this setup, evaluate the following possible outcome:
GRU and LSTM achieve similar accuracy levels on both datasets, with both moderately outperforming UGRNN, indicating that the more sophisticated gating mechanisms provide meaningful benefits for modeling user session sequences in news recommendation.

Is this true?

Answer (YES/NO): NO